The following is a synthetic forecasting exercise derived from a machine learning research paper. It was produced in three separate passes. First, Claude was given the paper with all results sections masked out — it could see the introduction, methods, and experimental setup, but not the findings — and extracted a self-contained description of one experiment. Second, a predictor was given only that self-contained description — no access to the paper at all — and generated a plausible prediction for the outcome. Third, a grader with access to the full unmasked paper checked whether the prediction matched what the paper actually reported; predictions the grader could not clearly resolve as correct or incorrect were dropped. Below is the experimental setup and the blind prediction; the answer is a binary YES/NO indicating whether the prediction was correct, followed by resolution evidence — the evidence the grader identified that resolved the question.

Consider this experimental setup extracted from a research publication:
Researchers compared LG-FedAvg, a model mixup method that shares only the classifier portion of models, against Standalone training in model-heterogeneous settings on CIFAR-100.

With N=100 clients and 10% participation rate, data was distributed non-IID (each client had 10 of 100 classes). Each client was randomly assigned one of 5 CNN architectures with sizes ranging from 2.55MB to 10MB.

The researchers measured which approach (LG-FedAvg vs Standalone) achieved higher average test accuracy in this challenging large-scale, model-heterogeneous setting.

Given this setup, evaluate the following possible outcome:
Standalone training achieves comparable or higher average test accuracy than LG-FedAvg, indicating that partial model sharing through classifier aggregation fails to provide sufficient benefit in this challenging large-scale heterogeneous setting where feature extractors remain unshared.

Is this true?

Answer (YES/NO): YES